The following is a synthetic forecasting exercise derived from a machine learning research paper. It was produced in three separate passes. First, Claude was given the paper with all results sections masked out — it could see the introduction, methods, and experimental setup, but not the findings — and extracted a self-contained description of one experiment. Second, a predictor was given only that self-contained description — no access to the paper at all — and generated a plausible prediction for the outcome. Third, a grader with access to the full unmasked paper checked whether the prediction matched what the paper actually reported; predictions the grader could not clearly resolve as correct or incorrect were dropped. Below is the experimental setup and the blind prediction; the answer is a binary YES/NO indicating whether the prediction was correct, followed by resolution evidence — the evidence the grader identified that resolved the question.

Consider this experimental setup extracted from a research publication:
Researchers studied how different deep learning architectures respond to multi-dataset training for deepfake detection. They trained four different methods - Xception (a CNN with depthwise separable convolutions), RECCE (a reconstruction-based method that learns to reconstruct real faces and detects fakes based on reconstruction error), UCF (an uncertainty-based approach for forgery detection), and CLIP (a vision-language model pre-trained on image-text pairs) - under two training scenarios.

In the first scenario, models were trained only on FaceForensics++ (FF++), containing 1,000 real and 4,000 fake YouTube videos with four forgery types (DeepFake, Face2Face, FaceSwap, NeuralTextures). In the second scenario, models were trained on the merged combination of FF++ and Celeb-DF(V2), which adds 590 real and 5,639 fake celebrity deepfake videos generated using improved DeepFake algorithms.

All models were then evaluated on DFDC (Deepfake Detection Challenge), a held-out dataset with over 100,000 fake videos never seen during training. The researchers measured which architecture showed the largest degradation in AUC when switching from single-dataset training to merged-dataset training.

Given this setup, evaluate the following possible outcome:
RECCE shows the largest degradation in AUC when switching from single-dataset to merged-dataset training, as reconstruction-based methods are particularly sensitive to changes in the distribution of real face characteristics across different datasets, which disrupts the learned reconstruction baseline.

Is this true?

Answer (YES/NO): NO